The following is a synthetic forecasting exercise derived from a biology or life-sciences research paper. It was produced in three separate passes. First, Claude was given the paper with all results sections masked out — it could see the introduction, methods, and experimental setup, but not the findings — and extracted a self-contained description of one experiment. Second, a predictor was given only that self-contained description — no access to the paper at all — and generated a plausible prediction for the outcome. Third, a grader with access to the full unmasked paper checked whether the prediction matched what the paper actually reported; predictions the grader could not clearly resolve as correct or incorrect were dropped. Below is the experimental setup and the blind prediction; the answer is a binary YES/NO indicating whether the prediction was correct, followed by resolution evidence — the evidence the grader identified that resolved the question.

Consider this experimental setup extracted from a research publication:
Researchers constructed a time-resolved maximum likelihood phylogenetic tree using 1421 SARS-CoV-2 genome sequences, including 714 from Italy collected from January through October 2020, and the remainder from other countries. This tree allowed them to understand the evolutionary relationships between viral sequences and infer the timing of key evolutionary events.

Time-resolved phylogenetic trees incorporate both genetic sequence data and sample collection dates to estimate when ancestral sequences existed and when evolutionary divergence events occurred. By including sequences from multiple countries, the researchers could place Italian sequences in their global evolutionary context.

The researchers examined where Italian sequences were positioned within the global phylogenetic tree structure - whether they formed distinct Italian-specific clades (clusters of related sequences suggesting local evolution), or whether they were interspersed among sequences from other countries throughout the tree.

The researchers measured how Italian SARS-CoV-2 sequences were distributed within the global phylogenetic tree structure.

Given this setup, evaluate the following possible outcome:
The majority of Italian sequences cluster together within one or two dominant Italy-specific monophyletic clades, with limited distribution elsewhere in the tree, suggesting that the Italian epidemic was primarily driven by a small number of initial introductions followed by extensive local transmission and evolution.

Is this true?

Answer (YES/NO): NO